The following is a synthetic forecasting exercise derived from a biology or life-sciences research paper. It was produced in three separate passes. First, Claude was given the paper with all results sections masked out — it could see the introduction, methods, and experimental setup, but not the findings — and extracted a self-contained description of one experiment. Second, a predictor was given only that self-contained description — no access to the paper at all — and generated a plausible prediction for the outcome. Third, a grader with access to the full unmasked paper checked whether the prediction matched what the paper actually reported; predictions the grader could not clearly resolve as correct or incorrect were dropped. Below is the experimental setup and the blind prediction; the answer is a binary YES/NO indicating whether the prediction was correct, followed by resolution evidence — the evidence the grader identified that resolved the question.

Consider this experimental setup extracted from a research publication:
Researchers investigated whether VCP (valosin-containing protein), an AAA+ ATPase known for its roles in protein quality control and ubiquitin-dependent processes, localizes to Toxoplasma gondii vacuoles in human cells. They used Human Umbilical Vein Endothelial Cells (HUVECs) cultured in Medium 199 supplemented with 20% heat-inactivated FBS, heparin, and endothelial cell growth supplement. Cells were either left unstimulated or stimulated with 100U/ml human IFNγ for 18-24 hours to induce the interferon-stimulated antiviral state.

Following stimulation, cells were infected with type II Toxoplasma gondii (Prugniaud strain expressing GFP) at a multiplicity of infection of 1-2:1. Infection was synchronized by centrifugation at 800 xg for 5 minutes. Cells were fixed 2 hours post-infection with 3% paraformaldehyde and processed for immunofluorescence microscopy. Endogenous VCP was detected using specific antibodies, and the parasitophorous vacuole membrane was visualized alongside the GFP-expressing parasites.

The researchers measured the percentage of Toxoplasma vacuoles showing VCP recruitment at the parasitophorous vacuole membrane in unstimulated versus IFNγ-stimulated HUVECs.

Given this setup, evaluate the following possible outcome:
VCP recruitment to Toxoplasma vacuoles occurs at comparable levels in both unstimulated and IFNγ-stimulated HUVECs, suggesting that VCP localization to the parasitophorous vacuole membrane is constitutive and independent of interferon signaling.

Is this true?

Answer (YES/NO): NO